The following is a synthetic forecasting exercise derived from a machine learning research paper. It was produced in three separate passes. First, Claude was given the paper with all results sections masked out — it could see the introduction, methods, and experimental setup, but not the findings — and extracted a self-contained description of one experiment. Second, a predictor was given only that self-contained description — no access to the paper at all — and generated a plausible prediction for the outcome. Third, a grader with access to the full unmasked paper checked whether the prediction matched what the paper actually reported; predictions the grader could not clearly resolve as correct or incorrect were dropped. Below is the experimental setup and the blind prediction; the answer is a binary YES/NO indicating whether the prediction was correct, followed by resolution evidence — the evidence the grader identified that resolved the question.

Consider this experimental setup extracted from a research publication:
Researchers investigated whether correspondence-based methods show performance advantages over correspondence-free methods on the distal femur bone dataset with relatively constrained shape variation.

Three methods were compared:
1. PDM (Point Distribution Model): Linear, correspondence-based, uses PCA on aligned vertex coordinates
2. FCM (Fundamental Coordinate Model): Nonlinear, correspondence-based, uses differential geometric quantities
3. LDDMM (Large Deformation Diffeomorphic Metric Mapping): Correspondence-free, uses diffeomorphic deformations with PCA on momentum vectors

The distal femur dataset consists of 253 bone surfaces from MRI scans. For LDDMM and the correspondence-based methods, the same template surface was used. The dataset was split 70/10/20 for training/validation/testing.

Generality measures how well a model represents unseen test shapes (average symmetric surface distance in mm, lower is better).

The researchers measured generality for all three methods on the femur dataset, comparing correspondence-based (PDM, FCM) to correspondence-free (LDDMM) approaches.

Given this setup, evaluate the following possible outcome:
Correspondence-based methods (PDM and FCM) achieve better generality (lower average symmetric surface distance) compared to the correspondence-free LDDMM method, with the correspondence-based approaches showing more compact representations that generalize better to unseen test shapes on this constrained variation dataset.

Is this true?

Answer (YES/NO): NO